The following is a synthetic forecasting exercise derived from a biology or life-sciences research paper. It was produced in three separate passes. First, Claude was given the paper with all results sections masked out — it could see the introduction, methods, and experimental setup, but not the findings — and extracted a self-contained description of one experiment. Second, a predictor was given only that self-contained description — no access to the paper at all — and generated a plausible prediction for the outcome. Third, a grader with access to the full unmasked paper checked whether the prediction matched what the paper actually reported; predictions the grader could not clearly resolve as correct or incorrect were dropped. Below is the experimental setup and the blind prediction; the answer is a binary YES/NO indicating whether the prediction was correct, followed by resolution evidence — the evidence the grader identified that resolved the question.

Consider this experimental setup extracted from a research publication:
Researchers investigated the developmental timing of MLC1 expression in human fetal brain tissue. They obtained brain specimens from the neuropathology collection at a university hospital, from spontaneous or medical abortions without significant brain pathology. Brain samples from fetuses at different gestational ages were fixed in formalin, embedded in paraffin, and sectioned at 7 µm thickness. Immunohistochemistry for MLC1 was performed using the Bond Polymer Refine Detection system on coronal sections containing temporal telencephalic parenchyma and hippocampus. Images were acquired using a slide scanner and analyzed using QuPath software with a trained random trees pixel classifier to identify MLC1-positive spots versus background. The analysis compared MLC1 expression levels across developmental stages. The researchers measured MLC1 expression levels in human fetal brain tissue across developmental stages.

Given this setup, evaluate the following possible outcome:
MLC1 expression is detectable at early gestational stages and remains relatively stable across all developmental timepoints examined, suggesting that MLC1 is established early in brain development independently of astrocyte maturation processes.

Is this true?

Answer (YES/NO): YES